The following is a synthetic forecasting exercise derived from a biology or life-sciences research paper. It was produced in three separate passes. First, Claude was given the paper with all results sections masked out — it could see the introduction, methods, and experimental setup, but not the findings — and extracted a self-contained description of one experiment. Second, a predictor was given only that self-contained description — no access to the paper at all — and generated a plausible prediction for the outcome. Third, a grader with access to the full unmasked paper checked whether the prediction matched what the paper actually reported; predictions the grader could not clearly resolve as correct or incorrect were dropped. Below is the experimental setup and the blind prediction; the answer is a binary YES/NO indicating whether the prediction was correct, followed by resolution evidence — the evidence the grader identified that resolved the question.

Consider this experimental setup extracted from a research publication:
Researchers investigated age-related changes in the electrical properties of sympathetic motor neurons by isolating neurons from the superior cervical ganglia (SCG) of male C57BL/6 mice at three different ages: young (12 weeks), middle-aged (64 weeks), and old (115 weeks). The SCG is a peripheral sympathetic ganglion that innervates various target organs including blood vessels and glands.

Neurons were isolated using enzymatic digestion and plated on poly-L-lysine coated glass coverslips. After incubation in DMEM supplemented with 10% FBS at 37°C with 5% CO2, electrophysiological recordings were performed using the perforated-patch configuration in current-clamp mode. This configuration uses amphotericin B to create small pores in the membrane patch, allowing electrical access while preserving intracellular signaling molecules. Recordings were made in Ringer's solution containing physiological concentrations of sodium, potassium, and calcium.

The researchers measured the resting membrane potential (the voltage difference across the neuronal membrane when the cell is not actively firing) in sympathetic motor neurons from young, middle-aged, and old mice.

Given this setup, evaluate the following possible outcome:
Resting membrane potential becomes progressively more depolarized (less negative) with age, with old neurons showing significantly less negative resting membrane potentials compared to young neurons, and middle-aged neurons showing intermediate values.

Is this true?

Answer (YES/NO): YES